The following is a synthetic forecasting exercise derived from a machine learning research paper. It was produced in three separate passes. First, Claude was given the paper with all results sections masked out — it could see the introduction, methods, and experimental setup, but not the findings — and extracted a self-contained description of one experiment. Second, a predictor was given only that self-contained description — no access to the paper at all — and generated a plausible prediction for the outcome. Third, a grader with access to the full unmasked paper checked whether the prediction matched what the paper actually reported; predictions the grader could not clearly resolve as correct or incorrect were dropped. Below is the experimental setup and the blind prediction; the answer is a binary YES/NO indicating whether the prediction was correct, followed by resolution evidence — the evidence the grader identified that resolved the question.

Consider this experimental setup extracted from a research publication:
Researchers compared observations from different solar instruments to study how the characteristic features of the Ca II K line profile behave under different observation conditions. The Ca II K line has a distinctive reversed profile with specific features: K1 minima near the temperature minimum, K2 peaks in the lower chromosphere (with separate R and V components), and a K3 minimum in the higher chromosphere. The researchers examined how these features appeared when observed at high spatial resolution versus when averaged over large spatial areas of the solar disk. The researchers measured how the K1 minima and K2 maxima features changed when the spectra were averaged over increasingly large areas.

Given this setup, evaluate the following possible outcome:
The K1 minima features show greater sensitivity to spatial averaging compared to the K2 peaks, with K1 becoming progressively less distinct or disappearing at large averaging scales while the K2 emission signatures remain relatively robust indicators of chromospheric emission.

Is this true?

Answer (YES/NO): NO